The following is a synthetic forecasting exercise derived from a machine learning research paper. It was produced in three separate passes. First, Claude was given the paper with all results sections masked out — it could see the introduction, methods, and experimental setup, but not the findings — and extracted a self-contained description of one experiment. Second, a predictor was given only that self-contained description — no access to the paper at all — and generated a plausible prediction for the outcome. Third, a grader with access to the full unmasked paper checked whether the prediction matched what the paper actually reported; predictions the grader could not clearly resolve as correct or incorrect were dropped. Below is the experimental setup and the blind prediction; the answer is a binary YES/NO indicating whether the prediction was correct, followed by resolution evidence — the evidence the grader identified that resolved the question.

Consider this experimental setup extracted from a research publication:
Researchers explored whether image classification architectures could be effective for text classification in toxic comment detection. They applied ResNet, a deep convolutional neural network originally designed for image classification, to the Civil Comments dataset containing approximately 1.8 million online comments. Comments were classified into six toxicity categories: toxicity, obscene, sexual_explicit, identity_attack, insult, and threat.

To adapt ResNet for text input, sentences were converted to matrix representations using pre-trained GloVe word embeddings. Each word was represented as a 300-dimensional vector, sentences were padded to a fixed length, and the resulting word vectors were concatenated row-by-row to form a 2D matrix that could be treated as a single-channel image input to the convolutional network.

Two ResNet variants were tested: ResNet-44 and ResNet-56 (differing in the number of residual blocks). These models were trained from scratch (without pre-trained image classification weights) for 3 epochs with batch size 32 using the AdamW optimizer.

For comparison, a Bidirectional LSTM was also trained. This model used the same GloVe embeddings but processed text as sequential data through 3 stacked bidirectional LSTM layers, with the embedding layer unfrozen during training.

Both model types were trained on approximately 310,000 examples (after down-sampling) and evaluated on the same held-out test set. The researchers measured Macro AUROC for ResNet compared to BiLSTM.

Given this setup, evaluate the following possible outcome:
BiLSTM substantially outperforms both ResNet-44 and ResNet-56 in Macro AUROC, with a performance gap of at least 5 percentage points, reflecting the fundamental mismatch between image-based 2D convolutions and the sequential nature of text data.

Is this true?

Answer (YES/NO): NO